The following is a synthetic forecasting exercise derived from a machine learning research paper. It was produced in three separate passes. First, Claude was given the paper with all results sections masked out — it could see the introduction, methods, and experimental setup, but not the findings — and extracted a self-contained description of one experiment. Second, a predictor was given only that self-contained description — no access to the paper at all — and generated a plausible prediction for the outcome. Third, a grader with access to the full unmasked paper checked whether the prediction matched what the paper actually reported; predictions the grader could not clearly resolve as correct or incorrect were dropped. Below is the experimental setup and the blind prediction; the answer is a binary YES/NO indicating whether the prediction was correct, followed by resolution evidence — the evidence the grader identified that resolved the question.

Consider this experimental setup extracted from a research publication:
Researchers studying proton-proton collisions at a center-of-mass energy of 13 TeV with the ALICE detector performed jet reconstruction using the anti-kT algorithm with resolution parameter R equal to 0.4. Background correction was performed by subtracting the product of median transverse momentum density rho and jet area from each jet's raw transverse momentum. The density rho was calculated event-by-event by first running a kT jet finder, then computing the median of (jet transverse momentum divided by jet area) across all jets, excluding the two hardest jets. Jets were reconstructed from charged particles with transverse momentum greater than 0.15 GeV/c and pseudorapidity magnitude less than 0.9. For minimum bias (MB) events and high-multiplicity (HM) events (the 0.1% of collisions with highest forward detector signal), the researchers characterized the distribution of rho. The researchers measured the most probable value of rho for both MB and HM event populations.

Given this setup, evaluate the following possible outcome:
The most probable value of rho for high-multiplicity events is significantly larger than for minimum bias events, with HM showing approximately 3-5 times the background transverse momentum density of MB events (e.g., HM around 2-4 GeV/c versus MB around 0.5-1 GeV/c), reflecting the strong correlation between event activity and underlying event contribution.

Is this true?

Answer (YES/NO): NO